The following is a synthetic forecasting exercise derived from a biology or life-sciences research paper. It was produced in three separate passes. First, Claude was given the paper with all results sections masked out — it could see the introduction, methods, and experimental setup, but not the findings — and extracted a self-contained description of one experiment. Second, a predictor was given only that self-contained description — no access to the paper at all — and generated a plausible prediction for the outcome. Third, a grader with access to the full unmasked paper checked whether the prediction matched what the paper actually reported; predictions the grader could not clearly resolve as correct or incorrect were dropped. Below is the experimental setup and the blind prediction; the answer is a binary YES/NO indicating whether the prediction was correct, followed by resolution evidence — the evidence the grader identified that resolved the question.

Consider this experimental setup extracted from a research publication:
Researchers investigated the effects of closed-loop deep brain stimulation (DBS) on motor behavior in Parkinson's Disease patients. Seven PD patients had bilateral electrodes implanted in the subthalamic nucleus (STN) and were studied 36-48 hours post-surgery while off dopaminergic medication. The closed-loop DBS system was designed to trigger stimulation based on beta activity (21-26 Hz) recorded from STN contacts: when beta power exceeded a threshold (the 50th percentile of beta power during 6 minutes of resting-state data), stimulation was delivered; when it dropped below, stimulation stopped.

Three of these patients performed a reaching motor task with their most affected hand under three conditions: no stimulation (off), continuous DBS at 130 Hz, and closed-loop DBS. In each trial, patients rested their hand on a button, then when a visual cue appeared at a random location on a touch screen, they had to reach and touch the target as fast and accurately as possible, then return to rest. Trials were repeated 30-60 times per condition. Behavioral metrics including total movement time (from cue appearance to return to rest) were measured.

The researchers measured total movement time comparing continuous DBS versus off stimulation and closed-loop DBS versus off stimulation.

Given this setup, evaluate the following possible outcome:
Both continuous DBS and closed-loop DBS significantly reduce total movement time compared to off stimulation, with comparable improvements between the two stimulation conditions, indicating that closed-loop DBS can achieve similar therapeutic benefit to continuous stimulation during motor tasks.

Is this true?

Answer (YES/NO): NO